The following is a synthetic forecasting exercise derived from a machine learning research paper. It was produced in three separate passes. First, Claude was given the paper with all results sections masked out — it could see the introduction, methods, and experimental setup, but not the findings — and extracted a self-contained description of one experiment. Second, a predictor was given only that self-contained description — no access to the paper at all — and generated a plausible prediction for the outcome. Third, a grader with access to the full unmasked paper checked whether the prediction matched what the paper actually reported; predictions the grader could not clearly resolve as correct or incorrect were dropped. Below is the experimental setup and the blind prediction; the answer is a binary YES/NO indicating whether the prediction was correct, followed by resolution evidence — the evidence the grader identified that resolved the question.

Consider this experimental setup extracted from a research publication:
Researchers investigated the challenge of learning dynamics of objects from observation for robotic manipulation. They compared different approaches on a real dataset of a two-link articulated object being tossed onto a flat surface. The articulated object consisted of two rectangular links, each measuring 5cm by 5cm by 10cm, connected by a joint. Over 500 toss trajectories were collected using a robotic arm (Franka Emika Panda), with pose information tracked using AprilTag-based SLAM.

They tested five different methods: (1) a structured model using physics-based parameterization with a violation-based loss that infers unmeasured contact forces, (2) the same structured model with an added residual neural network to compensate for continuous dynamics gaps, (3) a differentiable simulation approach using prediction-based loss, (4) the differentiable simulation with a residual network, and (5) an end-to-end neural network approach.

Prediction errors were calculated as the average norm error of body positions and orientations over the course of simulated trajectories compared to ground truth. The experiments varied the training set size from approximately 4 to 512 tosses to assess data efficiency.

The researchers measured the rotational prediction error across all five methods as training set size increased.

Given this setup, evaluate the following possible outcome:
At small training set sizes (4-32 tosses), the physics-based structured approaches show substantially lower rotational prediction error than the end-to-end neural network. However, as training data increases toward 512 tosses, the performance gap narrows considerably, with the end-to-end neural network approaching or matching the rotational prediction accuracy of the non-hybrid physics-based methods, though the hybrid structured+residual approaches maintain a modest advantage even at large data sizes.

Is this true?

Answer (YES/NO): NO